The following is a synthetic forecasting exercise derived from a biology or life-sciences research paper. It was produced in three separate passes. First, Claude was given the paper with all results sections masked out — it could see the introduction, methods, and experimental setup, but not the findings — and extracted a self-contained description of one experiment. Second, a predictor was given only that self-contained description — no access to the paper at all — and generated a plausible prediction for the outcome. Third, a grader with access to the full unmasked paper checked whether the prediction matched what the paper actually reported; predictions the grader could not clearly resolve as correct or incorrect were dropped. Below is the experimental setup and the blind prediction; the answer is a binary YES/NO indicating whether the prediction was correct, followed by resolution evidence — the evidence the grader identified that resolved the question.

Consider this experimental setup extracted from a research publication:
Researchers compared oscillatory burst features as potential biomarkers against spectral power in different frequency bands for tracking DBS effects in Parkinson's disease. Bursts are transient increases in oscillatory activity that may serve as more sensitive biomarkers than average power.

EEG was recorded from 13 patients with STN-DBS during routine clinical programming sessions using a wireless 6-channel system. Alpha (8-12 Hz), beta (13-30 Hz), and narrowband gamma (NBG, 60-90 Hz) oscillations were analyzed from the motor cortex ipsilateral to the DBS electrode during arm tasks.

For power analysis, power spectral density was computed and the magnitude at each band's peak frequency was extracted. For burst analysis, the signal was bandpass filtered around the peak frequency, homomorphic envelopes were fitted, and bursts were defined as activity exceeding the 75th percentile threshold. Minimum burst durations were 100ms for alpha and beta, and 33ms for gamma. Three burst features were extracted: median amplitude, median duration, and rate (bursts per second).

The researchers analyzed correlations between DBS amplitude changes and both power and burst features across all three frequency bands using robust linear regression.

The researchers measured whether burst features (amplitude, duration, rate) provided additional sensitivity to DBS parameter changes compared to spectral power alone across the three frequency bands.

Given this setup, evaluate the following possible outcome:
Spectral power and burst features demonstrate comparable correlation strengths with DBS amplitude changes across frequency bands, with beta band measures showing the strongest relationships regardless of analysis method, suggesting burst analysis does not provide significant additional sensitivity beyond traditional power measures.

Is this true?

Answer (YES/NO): NO